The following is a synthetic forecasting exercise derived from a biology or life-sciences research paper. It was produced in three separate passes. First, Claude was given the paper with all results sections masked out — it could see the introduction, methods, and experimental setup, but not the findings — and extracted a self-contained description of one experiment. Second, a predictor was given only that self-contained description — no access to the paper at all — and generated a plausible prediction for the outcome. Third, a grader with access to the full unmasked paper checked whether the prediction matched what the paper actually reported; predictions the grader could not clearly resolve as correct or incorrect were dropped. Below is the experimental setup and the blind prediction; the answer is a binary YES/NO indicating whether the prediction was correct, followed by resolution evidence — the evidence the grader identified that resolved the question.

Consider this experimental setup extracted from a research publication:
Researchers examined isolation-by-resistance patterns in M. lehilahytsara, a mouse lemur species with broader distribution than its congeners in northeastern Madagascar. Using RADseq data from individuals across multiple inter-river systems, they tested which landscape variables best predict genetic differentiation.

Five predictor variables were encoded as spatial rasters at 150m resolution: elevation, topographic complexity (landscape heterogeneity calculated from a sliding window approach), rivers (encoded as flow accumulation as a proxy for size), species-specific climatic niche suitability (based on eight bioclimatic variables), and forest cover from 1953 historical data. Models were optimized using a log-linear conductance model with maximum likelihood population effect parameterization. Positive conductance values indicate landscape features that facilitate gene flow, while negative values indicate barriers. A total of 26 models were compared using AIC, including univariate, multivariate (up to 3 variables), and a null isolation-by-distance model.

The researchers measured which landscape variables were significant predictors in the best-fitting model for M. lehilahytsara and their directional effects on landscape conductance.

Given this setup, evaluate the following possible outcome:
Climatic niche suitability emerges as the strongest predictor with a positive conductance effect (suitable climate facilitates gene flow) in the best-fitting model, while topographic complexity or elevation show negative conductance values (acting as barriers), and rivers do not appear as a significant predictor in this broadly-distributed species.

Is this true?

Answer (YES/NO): NO